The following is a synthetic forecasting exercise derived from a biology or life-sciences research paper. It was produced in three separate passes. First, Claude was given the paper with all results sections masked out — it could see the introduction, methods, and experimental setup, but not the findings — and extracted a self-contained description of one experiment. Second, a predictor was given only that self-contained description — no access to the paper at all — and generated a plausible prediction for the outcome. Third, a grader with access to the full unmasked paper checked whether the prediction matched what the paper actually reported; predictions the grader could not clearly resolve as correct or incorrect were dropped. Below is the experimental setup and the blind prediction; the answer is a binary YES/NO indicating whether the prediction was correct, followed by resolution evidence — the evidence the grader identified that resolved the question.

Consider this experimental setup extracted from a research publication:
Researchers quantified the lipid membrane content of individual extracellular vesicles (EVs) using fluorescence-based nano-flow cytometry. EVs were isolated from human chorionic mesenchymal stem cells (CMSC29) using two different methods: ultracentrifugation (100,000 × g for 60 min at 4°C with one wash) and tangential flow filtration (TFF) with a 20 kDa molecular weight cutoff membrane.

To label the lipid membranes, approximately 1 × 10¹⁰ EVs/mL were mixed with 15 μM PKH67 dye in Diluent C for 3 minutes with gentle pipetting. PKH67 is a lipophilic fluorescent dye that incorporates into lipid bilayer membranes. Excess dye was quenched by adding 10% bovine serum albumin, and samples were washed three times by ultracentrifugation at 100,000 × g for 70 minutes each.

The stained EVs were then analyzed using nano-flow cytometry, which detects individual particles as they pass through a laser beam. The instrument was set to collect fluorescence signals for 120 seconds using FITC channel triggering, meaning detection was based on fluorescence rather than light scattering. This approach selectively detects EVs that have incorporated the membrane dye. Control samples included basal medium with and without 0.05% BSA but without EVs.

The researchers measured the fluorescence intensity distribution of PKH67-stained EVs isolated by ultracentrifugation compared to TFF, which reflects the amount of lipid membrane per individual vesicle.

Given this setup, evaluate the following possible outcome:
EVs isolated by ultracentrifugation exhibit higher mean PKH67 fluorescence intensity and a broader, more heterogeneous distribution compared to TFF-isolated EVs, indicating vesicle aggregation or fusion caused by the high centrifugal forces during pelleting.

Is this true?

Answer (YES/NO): NO